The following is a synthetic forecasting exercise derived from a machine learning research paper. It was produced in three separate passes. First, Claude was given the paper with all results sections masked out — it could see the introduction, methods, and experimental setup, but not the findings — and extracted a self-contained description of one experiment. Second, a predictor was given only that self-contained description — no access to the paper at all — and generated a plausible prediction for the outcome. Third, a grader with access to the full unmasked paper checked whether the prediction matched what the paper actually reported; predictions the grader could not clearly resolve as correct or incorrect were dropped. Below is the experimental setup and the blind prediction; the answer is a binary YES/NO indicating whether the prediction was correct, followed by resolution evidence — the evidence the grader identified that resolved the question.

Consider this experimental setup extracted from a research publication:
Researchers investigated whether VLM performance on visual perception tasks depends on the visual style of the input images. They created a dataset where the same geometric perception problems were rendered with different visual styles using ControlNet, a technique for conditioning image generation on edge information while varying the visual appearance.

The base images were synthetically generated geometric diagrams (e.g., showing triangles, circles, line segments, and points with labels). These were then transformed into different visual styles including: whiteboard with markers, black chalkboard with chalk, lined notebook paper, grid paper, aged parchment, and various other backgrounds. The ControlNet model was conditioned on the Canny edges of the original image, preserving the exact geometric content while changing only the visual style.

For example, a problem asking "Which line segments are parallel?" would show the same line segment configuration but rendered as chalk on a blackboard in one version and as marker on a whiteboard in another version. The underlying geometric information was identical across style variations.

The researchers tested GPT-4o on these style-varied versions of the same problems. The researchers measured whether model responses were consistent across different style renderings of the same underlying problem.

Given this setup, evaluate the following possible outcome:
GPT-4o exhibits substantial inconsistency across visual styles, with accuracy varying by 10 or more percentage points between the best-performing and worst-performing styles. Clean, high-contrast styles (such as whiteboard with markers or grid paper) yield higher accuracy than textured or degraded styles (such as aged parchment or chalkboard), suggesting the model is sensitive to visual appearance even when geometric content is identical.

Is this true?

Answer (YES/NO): YES